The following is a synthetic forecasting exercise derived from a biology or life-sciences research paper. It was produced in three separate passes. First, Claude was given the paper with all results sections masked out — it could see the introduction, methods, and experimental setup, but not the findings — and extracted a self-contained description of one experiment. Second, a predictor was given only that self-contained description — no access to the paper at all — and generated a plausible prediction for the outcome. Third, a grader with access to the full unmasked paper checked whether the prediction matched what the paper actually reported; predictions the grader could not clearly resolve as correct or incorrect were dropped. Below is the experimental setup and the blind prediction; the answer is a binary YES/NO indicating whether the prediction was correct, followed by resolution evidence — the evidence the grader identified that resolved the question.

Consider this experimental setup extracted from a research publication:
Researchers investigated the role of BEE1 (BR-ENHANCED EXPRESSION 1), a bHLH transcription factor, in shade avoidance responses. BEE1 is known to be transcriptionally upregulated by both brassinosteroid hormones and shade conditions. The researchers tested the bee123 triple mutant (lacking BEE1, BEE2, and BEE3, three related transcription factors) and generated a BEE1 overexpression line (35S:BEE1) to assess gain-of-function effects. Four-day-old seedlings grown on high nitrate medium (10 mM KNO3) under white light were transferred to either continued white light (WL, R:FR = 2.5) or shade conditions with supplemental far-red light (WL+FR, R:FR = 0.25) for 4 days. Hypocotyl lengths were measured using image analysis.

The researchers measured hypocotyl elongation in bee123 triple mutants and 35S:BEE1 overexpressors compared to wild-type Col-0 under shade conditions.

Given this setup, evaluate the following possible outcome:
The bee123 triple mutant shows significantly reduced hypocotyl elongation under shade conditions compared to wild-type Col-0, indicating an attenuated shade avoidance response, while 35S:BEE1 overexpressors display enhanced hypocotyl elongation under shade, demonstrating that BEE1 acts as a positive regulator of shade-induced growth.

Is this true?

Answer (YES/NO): NO